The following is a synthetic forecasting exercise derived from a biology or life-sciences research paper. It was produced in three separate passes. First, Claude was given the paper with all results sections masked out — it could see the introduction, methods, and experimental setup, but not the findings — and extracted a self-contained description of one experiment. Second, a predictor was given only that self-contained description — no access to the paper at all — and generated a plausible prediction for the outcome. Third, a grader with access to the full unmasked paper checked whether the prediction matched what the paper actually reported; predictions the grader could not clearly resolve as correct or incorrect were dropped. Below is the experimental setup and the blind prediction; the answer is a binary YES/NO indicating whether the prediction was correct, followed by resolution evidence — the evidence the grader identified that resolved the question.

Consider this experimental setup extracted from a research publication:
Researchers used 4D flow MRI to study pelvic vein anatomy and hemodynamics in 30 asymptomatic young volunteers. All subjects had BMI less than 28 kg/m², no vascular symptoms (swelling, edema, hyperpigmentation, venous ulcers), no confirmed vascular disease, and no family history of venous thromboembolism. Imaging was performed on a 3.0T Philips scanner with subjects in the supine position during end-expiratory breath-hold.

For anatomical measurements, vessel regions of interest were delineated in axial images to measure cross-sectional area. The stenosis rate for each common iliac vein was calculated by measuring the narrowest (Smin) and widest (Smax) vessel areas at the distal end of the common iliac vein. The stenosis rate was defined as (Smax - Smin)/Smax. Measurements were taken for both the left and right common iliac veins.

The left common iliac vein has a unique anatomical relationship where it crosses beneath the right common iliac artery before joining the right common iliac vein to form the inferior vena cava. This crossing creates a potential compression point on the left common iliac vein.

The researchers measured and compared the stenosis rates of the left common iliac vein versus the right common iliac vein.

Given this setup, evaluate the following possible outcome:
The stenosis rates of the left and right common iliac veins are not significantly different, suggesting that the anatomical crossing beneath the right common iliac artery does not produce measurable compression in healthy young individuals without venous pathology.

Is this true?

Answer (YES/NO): NO